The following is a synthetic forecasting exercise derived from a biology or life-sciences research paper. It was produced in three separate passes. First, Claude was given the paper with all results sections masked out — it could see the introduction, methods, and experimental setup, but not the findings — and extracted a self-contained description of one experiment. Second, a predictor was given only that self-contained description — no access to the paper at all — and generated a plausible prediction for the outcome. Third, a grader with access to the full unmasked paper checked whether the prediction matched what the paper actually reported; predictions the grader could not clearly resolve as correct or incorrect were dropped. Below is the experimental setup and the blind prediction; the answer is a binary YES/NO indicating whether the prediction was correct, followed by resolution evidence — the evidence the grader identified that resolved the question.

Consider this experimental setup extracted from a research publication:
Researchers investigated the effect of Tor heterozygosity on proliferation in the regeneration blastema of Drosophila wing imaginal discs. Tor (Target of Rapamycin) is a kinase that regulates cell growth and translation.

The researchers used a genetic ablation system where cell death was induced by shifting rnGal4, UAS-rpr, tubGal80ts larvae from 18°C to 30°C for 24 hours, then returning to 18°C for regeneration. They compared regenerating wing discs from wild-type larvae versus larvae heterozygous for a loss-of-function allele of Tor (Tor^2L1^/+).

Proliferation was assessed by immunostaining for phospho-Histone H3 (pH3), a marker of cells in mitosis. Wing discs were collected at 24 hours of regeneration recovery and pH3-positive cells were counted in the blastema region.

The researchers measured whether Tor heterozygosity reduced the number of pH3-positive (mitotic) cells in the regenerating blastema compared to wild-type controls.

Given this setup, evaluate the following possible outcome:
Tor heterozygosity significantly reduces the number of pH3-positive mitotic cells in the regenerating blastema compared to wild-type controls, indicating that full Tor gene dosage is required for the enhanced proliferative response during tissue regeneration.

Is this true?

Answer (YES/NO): YES